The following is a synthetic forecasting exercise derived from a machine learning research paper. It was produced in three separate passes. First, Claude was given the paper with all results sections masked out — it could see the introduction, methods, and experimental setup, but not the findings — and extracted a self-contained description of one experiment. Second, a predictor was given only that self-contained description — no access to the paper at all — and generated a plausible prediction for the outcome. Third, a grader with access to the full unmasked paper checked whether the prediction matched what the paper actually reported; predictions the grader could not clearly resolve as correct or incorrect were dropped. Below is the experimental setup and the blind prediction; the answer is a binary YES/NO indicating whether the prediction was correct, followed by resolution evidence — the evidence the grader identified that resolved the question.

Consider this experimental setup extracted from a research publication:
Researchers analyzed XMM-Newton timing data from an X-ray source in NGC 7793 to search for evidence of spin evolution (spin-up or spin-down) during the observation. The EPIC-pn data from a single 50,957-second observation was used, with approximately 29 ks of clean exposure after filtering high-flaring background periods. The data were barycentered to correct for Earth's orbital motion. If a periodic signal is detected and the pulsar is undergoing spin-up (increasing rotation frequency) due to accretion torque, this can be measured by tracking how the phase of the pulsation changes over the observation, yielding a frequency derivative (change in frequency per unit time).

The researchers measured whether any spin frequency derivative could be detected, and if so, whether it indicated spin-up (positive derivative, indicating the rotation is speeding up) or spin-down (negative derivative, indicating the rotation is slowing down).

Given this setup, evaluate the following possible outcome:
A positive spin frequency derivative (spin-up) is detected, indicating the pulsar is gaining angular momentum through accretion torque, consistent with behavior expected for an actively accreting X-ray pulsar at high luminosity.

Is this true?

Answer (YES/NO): NO